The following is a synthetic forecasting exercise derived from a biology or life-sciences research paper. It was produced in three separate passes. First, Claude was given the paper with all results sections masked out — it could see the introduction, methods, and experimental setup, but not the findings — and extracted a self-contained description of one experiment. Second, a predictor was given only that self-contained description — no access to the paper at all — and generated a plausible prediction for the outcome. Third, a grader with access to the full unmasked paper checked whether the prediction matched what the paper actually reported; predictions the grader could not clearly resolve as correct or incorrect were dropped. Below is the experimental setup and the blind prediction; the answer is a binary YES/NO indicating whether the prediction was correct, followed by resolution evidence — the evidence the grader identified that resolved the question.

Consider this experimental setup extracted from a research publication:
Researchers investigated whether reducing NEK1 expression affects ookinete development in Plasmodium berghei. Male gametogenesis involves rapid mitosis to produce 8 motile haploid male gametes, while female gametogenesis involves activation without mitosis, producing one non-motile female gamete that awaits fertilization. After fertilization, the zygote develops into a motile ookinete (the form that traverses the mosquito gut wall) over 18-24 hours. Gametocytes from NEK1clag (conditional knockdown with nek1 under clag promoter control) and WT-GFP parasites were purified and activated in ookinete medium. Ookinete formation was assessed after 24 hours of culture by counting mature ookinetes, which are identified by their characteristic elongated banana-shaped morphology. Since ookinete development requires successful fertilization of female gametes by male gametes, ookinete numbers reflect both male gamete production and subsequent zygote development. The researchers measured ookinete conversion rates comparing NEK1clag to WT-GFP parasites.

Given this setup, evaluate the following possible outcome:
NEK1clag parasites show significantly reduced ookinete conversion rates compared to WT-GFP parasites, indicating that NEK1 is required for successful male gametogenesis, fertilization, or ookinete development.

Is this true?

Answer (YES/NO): YES